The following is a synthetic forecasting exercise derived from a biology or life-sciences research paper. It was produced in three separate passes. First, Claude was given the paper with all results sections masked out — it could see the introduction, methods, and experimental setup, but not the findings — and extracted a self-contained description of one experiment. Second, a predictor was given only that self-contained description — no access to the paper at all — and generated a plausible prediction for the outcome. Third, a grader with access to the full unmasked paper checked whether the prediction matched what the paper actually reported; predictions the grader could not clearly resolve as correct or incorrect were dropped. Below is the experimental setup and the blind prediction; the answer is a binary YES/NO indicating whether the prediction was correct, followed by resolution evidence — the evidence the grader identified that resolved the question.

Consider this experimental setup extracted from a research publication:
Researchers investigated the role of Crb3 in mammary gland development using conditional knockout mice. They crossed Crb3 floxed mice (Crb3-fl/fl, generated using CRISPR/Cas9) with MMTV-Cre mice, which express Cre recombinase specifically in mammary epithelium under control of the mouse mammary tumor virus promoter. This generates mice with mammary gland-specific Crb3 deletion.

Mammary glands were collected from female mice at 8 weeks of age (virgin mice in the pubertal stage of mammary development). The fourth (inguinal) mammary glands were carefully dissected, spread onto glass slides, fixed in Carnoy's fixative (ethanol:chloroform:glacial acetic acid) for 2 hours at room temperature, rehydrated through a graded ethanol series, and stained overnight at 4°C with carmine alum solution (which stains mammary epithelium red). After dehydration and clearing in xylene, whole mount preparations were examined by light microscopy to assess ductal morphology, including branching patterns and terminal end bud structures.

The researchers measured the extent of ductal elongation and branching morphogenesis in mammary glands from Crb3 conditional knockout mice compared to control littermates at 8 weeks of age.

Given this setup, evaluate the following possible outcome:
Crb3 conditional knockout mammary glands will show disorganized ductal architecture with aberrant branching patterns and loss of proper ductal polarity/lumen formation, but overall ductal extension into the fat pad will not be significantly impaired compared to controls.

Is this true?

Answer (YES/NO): NO